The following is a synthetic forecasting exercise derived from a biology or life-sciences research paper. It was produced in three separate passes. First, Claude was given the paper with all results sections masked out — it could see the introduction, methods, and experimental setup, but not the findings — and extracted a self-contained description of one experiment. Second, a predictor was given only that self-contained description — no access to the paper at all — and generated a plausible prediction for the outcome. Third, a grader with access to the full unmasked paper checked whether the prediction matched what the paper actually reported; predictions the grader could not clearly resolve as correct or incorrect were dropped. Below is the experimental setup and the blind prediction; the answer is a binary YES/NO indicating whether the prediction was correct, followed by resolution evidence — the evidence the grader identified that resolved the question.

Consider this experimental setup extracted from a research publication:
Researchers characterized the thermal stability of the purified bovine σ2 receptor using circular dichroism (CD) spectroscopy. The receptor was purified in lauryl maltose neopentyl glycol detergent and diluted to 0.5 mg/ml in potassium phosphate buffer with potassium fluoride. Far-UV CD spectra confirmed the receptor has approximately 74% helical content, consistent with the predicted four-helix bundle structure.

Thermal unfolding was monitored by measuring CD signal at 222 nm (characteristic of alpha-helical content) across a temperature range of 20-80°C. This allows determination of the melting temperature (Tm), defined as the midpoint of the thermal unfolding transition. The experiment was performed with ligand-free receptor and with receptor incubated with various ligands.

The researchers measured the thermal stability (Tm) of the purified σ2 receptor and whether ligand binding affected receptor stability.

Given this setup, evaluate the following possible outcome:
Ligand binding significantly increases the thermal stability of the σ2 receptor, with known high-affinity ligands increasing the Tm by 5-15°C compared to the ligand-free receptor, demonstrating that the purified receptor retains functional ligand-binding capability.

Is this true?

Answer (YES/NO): NO